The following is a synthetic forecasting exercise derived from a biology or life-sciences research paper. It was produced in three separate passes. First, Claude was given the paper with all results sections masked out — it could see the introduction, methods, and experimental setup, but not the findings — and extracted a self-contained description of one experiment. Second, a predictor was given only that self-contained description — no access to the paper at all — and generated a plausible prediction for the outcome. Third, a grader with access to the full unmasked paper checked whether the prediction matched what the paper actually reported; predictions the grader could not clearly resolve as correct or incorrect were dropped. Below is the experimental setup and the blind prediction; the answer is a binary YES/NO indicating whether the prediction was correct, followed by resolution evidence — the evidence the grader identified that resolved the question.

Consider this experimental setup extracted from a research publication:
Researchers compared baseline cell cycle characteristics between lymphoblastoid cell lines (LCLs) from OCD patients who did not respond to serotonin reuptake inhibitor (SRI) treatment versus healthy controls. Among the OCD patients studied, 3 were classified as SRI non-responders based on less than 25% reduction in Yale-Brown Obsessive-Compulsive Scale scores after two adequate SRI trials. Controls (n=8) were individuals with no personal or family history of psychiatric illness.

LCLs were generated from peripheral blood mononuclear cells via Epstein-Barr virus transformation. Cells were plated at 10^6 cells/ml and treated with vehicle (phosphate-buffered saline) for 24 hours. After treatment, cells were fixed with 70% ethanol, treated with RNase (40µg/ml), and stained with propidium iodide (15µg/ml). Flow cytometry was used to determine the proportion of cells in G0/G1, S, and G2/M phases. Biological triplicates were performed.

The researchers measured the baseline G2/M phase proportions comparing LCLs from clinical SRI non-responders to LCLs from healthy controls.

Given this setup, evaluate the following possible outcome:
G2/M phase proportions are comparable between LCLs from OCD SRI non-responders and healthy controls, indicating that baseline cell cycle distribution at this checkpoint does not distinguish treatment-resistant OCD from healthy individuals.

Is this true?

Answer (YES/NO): NO